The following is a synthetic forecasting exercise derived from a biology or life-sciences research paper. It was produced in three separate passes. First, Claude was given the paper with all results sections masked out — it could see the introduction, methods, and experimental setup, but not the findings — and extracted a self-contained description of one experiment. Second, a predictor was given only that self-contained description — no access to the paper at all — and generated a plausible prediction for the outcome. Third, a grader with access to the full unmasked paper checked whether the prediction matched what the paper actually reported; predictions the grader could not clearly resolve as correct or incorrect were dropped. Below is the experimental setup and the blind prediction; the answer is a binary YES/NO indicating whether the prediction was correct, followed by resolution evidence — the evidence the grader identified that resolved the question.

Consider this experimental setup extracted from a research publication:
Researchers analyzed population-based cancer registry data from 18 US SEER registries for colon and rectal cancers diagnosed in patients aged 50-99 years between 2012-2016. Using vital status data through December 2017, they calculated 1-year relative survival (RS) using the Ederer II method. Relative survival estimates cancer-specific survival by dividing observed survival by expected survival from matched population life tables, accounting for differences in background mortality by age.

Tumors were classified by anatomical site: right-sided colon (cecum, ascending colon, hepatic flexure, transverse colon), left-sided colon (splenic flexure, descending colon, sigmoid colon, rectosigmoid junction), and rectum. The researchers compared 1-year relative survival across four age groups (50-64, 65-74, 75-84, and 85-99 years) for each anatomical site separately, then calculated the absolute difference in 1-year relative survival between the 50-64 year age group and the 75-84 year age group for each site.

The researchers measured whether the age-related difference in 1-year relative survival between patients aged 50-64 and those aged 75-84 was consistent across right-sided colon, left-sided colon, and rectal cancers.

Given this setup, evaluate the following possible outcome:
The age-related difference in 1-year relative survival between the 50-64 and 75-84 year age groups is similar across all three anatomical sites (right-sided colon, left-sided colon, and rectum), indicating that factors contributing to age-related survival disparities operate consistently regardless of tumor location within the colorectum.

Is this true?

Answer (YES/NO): NO